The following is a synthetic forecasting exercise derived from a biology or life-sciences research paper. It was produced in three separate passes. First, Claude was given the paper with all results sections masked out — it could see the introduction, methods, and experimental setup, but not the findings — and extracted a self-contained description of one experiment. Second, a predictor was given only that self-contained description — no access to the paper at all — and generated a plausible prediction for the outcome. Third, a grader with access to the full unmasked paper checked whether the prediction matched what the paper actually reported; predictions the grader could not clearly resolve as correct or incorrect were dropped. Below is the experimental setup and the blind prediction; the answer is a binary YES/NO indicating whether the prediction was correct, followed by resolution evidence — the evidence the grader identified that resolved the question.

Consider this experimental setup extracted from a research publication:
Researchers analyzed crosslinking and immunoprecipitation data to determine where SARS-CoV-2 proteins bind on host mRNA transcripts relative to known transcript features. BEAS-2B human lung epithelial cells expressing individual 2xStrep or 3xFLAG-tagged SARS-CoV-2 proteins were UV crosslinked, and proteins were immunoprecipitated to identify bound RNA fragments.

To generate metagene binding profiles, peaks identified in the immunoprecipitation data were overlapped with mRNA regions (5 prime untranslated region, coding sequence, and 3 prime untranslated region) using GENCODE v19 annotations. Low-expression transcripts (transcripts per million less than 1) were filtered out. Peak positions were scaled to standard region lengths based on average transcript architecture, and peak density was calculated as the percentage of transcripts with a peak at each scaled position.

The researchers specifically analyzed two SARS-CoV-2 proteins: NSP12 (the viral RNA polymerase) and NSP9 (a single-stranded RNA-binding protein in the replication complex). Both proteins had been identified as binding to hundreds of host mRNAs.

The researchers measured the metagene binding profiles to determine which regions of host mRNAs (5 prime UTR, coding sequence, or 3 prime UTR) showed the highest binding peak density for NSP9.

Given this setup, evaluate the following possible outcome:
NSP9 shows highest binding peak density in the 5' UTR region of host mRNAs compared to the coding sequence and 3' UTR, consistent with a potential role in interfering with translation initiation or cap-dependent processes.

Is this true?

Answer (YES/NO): NO